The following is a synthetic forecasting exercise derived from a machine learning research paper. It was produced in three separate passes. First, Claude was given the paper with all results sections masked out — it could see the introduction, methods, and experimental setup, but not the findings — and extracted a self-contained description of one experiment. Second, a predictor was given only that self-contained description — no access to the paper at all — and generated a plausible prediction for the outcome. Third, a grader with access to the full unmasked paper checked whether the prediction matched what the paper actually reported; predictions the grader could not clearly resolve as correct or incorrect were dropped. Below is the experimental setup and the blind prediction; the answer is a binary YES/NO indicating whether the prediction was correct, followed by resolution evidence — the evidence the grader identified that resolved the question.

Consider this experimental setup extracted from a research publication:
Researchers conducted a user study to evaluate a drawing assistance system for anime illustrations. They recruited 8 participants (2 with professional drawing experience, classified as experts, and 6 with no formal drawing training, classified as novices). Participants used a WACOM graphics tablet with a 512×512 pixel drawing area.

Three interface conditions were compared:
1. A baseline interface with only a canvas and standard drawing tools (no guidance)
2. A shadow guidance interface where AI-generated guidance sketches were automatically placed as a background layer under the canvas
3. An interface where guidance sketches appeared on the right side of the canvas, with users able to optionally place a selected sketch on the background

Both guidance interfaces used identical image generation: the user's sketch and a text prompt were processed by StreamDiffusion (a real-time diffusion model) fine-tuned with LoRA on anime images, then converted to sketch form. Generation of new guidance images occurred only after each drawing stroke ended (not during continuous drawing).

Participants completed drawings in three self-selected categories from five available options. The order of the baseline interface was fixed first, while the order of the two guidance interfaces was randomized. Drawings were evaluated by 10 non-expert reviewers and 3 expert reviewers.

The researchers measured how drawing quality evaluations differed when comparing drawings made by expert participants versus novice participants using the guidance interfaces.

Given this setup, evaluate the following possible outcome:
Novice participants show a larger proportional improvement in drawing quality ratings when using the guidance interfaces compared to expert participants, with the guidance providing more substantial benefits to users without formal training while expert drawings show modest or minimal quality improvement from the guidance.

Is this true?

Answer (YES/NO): NO